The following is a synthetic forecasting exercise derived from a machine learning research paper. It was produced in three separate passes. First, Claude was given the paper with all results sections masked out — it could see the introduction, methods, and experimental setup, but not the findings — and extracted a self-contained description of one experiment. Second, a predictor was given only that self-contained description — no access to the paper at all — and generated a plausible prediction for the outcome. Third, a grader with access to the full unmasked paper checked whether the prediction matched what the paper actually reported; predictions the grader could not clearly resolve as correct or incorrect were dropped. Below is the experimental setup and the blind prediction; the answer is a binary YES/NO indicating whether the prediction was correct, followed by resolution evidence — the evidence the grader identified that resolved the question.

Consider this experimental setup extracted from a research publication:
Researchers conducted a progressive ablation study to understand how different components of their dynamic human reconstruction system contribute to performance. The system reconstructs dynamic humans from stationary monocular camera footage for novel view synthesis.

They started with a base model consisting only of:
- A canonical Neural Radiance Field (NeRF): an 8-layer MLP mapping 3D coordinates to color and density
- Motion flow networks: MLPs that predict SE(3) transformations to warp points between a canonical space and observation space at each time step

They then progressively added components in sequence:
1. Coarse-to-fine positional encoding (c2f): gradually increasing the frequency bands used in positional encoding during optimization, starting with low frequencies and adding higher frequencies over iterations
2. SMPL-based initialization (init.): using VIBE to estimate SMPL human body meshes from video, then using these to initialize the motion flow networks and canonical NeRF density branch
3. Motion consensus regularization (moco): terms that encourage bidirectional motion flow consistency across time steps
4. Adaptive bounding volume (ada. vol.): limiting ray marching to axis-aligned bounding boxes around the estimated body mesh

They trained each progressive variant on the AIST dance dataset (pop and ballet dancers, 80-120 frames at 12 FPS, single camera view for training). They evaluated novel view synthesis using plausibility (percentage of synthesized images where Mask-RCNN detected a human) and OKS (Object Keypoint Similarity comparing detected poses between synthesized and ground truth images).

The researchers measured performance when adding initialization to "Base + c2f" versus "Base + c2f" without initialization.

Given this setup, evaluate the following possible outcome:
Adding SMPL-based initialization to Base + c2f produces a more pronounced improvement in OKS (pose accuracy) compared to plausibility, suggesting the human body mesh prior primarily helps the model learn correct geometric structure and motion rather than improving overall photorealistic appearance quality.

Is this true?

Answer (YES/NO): NO